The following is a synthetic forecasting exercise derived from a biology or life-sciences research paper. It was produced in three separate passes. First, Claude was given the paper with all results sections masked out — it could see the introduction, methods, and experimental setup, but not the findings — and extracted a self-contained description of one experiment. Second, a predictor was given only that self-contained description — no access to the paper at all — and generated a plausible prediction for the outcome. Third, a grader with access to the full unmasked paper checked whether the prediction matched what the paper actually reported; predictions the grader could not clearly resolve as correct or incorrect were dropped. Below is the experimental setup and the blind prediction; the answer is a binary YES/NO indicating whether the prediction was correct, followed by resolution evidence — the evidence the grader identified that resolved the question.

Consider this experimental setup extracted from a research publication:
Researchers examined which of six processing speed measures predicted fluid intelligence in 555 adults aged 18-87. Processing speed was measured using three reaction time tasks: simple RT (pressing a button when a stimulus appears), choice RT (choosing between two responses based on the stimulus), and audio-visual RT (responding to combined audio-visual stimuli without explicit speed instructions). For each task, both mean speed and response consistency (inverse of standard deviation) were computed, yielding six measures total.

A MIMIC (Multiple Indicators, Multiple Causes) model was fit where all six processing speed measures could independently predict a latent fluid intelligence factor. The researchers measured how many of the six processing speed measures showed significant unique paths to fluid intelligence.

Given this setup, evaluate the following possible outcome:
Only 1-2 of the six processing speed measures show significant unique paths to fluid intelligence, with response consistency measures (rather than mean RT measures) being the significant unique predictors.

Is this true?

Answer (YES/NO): NO